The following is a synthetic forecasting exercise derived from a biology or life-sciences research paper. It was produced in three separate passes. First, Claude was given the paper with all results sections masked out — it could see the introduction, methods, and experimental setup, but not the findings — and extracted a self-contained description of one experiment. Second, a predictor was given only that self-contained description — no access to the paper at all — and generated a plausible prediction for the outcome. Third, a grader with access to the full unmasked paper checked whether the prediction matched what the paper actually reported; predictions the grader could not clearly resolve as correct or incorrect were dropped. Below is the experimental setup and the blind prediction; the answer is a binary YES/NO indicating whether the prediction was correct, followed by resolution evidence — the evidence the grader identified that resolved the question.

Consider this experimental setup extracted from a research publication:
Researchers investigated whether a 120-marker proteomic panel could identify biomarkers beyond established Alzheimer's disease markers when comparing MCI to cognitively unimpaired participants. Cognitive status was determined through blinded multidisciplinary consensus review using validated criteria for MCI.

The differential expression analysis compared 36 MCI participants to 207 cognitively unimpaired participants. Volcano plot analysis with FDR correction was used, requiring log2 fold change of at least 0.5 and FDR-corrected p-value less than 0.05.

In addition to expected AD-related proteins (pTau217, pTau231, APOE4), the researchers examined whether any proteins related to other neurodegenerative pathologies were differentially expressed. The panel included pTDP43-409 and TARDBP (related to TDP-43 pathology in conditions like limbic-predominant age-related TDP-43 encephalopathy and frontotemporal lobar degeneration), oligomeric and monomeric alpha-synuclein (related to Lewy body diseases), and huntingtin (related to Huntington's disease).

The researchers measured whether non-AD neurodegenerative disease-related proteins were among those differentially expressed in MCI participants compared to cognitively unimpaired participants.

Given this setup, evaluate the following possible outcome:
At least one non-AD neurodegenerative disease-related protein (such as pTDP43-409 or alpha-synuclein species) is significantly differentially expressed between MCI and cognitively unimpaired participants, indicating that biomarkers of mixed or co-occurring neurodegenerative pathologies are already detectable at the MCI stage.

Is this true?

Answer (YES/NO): YES